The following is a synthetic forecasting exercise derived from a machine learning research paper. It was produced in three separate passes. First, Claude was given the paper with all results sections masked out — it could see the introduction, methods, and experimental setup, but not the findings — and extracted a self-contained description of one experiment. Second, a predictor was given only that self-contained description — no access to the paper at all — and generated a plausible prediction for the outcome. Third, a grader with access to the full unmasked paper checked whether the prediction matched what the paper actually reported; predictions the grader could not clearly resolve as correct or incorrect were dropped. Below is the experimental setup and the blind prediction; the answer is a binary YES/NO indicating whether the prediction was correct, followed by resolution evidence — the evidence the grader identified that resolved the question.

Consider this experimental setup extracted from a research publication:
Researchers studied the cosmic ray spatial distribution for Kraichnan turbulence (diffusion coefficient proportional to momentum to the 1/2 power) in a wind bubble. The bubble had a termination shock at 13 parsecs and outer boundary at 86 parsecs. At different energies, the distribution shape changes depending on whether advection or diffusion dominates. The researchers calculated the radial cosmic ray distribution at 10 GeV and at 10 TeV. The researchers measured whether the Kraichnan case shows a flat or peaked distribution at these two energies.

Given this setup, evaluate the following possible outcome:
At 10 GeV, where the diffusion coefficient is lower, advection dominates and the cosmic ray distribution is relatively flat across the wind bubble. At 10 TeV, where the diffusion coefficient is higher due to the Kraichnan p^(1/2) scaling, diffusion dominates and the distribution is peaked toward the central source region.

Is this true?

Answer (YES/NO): YES